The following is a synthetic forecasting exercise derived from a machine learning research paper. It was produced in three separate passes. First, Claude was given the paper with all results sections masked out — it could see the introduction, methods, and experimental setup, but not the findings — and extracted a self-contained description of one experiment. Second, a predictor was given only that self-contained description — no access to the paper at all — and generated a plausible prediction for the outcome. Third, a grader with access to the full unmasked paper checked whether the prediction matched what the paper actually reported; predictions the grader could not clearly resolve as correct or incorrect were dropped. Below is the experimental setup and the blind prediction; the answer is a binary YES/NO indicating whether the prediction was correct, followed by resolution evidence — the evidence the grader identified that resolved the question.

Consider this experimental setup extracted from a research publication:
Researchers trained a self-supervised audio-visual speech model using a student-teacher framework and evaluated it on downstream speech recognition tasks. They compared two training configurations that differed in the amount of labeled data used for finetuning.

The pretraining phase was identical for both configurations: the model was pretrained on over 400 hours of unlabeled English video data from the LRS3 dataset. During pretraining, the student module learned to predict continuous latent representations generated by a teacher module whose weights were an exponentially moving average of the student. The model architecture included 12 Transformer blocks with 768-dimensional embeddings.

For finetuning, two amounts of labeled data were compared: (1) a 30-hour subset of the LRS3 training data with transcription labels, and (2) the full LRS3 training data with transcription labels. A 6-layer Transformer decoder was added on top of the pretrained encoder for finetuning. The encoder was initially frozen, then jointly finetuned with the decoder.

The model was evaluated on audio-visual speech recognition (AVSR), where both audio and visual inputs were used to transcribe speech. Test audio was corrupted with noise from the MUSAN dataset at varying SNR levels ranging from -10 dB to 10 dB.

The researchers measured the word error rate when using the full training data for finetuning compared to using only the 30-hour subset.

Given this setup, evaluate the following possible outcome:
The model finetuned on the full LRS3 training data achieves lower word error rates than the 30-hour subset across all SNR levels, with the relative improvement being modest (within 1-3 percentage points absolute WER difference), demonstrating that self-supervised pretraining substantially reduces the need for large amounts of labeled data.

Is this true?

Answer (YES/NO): NO